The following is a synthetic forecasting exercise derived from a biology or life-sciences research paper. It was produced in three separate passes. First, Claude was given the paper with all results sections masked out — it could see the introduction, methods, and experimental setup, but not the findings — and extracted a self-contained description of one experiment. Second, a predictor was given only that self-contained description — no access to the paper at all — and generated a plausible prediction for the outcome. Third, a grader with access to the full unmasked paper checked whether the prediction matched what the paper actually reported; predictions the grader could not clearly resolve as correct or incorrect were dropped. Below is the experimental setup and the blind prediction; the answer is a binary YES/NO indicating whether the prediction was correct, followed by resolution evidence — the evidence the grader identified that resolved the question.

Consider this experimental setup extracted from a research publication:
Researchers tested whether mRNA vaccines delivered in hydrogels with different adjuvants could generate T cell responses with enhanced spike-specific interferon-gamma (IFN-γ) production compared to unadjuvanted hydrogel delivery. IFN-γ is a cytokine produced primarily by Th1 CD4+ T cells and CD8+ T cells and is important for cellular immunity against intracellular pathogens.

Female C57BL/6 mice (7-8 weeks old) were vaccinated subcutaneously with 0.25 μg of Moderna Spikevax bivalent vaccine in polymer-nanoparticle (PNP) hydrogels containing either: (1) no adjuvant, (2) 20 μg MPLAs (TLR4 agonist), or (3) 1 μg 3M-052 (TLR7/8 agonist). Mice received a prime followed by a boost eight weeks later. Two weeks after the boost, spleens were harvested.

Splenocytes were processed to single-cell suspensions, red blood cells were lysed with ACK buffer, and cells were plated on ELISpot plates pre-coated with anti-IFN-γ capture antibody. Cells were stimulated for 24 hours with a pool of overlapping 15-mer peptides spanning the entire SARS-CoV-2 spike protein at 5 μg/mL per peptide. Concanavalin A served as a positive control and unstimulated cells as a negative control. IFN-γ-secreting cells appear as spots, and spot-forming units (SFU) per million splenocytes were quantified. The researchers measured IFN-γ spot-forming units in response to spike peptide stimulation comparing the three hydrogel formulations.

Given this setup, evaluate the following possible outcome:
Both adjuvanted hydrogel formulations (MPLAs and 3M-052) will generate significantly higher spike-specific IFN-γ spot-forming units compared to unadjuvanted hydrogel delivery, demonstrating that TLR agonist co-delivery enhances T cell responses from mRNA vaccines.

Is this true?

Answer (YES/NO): NO